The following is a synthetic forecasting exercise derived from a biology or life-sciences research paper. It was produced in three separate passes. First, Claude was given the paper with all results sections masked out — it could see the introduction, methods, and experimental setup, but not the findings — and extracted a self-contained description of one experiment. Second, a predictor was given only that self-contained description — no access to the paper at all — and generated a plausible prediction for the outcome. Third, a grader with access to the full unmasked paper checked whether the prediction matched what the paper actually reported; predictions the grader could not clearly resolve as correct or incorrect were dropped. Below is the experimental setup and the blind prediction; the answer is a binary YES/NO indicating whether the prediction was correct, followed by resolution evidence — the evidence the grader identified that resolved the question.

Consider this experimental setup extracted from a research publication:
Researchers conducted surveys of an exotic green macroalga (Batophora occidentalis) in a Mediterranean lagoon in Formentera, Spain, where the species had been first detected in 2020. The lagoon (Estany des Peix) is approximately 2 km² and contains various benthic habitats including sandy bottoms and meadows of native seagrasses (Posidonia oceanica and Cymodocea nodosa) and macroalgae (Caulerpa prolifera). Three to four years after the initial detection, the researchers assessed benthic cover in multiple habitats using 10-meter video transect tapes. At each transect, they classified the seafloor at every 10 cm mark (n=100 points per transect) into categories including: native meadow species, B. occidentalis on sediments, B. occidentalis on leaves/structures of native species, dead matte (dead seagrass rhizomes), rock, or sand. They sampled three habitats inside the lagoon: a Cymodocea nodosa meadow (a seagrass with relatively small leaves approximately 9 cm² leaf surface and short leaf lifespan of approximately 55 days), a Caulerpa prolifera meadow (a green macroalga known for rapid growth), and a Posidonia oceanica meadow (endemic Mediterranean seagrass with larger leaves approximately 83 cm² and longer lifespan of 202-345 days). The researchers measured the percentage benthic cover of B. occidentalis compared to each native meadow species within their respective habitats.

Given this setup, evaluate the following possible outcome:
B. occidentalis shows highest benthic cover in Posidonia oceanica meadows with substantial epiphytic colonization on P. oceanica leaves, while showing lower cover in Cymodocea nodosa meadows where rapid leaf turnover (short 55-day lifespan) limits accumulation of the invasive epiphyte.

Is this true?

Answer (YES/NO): NO